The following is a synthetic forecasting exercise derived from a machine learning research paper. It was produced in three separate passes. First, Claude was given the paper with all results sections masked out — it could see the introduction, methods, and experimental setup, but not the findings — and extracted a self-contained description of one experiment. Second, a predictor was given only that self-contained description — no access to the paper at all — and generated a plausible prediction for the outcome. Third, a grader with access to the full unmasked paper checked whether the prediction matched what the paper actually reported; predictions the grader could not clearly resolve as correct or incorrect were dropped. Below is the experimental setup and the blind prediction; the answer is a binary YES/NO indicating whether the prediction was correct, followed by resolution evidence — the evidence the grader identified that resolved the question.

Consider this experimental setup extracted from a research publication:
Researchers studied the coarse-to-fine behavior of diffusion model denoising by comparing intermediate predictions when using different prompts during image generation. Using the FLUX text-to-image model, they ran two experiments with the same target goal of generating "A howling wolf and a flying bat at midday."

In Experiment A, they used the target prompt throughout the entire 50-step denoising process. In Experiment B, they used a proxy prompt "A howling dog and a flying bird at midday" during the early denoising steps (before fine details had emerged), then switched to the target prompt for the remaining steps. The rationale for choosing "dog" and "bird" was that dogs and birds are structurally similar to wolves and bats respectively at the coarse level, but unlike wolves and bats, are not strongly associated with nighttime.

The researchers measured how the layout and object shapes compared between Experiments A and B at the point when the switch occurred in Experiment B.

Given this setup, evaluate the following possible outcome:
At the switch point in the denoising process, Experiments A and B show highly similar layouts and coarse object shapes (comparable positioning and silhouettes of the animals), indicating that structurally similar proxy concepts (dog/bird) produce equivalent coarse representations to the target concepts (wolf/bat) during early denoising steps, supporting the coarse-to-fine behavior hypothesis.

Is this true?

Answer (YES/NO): YES